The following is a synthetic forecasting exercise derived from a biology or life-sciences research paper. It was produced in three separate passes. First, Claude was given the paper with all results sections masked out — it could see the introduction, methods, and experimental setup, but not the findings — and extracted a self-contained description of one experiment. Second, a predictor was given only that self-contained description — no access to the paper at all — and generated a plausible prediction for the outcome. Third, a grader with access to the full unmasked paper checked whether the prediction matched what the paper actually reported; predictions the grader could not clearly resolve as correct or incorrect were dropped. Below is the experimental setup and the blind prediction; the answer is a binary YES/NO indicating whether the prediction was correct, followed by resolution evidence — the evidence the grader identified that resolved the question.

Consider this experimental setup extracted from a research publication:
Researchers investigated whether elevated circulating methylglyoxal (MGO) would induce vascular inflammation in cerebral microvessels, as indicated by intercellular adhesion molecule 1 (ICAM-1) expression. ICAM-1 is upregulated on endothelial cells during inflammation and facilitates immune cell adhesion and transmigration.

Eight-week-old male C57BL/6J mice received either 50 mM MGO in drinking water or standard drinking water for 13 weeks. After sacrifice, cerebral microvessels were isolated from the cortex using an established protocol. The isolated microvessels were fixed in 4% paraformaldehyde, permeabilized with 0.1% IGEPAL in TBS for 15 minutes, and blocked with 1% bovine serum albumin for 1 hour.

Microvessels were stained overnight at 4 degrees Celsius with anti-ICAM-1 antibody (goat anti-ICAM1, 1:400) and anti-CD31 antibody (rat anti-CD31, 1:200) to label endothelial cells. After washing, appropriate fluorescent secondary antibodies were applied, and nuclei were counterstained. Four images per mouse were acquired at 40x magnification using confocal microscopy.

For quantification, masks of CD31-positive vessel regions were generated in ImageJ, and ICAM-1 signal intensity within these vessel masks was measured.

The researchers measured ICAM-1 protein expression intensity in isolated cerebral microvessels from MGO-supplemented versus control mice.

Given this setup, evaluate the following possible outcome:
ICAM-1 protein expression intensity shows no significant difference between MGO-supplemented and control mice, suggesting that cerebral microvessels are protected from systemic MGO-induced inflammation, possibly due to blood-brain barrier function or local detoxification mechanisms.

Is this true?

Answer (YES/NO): YES